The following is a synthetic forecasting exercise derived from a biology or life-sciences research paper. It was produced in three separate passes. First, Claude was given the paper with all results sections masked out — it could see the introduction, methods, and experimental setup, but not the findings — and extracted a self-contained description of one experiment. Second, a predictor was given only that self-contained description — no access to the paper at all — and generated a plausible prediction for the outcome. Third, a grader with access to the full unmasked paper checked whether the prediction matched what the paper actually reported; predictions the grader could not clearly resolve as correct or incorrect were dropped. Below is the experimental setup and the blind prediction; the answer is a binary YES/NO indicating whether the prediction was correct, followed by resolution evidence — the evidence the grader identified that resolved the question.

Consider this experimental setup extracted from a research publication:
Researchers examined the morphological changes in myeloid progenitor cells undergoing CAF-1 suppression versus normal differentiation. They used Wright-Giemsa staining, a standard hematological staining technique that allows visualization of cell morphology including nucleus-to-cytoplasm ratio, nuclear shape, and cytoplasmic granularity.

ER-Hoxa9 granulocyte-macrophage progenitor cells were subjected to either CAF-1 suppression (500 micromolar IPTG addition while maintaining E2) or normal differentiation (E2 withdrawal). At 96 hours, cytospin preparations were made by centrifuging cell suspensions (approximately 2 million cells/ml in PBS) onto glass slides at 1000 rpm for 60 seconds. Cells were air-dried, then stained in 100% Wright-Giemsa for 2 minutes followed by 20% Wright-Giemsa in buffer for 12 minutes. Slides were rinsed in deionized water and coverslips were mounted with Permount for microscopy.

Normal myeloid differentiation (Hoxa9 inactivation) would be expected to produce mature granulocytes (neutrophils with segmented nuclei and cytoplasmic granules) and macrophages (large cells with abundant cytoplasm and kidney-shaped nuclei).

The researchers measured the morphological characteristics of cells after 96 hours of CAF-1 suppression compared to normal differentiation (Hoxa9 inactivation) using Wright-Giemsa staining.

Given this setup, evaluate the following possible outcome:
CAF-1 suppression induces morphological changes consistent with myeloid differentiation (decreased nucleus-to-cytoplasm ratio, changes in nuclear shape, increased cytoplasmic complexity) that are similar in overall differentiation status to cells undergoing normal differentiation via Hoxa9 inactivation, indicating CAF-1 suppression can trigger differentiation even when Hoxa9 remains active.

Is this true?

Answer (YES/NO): NO